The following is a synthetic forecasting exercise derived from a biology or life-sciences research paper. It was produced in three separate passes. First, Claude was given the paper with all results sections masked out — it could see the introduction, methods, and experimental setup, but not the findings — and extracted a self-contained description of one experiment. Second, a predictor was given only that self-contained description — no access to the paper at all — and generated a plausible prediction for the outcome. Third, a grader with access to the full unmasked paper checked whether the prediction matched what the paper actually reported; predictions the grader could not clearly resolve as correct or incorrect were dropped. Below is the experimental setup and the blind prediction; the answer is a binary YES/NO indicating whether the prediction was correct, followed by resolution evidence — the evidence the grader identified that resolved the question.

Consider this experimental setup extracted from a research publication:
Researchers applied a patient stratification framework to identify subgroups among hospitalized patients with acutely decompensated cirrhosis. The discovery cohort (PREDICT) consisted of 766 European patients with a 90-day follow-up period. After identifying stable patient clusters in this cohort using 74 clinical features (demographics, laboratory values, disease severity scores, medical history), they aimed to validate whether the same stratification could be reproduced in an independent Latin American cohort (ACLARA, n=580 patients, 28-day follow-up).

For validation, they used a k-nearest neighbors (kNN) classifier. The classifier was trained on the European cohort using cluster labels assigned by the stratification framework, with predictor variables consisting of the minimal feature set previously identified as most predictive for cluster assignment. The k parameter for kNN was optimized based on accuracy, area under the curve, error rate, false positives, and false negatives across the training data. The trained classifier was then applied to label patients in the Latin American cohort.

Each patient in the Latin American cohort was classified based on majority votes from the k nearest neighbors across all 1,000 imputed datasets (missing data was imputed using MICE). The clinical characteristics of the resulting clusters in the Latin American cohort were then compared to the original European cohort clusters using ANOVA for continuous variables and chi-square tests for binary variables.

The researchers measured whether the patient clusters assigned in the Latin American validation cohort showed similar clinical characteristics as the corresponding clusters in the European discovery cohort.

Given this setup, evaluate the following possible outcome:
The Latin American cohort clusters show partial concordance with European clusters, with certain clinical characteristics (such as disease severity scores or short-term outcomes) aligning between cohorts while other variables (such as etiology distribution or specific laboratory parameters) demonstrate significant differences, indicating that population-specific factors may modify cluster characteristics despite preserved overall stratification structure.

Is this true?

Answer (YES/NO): NO